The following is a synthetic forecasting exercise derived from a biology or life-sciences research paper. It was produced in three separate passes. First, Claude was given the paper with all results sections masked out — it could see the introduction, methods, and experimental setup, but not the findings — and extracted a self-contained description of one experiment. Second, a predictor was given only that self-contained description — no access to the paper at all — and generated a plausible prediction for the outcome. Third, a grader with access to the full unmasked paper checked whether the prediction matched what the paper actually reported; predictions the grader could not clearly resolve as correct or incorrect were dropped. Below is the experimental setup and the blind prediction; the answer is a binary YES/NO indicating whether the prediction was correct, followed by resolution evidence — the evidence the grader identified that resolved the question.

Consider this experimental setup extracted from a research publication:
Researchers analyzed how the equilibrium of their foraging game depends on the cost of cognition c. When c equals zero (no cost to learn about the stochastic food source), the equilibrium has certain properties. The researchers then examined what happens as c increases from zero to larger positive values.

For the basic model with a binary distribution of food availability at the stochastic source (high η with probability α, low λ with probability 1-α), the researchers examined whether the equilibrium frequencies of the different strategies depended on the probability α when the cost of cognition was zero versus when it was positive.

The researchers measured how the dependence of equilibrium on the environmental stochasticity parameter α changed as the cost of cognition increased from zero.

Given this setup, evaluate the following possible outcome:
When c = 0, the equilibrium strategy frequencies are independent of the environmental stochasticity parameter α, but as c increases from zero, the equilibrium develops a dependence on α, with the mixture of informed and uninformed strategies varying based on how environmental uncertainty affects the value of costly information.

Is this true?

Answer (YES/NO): YES